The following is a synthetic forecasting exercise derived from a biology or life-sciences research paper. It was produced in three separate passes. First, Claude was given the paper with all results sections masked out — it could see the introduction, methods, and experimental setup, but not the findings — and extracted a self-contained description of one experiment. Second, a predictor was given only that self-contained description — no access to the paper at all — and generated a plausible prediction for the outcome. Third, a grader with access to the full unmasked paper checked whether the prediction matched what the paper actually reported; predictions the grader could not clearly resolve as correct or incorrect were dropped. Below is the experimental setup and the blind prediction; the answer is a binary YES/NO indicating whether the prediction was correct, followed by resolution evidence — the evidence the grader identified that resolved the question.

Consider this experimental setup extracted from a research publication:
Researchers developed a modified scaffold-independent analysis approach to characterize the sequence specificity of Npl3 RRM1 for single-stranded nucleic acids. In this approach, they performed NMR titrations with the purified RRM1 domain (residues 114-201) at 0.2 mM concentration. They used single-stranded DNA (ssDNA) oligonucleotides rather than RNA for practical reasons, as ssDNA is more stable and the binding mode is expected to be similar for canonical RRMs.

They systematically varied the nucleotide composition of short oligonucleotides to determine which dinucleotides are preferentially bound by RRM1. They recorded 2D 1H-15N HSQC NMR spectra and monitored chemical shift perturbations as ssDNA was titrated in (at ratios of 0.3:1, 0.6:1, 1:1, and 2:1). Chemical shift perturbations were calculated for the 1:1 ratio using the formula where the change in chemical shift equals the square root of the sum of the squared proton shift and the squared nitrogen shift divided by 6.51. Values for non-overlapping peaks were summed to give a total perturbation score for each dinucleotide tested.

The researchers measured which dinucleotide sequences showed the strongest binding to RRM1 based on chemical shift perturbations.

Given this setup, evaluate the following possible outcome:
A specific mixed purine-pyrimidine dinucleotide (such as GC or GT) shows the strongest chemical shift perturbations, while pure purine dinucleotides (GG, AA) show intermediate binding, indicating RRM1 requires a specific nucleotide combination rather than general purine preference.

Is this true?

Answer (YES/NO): NO